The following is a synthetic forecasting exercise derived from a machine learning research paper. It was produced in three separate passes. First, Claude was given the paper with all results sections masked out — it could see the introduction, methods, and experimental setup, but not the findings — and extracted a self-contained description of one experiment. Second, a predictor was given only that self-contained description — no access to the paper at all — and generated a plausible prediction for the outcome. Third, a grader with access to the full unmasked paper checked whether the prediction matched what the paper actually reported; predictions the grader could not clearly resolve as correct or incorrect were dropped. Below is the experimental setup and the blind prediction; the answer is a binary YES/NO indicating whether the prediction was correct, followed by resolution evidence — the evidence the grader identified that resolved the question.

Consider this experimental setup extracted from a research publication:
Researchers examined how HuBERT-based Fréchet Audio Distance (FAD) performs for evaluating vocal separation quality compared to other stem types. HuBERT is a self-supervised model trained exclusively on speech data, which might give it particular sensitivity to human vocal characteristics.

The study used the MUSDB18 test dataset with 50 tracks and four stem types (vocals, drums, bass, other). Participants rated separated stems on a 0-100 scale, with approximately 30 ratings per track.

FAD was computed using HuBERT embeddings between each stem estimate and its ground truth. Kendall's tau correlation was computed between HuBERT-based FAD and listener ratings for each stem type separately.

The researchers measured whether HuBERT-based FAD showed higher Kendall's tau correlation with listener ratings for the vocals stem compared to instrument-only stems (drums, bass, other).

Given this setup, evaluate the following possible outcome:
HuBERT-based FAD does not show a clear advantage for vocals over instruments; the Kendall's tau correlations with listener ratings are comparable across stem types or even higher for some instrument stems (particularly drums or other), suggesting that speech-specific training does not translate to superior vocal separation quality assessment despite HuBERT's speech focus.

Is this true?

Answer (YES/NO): YES